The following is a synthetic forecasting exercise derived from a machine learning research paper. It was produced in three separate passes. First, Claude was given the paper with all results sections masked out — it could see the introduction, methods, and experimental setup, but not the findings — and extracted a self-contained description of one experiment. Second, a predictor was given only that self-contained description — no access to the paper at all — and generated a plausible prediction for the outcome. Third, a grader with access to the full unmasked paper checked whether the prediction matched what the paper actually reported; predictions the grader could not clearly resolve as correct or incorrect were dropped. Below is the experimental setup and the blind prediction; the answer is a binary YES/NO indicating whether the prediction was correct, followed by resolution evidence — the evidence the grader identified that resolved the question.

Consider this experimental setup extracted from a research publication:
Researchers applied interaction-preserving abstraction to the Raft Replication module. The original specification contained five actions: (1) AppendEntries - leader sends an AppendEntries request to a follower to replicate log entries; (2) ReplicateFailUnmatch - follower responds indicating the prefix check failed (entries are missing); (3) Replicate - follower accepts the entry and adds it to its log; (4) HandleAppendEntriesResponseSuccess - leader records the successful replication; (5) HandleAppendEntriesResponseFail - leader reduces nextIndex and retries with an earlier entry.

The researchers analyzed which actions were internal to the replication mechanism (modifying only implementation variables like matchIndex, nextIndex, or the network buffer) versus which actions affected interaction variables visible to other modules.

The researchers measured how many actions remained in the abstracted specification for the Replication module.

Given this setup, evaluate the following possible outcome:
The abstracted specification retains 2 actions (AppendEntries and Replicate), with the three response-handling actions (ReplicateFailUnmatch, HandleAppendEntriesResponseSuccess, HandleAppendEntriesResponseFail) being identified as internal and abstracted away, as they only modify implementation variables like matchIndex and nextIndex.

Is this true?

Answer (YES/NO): NO